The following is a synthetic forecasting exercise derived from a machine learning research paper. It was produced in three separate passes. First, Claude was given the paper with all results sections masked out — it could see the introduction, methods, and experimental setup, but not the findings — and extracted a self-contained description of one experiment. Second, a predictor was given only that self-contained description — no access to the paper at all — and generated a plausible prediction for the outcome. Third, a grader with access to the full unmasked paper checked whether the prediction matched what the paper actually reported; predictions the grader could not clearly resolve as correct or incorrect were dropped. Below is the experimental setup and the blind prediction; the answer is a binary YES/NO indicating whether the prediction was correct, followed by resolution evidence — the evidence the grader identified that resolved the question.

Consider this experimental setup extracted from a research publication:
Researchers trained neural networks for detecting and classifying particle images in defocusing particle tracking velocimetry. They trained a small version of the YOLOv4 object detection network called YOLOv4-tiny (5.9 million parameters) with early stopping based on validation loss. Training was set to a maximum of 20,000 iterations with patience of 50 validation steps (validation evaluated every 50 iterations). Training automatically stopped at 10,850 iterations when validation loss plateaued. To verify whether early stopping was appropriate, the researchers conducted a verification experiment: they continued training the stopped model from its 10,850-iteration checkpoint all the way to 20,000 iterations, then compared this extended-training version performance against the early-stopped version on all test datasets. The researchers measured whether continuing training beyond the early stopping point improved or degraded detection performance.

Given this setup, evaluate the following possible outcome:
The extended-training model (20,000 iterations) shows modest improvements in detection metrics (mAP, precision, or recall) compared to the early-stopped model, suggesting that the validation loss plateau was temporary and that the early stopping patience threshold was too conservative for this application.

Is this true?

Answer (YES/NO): NO